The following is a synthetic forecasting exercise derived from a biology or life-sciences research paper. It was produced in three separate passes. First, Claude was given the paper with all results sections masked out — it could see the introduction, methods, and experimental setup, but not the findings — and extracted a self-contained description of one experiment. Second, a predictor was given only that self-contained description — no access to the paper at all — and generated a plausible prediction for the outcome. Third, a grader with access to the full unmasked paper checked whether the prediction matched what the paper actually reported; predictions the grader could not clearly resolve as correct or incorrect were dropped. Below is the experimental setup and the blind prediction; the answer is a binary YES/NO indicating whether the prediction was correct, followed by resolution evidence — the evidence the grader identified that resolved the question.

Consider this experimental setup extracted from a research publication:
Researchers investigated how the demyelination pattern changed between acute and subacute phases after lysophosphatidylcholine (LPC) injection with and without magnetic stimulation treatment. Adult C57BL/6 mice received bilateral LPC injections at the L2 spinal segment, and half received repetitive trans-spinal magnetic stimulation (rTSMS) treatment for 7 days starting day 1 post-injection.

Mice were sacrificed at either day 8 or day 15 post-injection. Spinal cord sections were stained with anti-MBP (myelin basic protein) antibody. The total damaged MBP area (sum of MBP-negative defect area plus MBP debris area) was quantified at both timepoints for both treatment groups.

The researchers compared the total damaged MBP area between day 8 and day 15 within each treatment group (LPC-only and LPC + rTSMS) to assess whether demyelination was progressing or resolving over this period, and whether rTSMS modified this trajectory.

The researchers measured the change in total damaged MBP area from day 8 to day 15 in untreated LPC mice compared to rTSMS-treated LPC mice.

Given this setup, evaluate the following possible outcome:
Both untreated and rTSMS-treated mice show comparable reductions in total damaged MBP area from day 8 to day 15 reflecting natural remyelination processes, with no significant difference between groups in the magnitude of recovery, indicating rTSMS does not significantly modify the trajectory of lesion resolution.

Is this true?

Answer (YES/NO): NO